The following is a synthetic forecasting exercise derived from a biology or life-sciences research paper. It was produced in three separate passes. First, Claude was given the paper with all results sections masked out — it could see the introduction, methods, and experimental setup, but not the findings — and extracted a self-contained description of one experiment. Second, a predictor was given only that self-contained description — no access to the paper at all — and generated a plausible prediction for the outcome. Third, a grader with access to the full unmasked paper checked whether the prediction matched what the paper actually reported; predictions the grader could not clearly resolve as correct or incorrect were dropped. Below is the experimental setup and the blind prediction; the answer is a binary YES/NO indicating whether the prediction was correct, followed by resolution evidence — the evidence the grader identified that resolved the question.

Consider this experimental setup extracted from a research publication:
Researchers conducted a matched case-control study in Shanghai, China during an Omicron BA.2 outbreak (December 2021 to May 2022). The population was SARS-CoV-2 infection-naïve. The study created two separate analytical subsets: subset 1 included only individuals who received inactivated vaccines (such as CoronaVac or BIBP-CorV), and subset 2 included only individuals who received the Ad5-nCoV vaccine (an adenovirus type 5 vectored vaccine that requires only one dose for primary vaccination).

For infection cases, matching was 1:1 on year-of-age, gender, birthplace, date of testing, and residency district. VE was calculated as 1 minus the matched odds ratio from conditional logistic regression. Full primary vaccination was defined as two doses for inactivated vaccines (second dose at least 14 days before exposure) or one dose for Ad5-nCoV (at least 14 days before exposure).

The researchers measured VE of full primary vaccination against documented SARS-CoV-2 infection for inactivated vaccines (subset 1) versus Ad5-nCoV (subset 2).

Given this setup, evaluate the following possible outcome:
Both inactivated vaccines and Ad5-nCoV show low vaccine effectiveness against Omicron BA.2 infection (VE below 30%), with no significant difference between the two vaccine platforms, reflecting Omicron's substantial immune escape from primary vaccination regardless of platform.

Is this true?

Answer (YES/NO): YES